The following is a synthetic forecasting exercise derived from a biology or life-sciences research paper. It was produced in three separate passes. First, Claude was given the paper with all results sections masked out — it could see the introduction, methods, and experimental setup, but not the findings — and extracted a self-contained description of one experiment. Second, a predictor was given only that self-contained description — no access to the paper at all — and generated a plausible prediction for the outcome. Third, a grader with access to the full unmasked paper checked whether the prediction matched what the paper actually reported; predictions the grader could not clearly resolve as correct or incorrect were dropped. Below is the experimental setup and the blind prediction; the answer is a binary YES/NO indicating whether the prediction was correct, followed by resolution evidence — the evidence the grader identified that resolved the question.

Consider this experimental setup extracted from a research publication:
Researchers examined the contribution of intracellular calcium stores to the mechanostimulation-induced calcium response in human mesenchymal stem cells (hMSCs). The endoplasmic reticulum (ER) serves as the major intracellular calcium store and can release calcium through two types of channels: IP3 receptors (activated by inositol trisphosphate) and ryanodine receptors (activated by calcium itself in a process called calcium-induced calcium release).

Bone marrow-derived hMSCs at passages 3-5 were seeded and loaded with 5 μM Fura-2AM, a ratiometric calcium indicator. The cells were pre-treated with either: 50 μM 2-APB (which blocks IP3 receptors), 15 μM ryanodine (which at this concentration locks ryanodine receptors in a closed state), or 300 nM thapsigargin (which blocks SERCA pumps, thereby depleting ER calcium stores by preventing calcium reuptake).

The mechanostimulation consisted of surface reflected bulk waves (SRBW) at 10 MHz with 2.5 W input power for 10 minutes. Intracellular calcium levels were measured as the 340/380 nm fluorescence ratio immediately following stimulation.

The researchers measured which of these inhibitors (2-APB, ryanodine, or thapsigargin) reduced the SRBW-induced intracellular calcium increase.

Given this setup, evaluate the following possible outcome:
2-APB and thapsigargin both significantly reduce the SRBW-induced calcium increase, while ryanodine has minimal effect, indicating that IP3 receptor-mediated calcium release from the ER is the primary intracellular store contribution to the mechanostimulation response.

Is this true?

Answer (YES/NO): NO